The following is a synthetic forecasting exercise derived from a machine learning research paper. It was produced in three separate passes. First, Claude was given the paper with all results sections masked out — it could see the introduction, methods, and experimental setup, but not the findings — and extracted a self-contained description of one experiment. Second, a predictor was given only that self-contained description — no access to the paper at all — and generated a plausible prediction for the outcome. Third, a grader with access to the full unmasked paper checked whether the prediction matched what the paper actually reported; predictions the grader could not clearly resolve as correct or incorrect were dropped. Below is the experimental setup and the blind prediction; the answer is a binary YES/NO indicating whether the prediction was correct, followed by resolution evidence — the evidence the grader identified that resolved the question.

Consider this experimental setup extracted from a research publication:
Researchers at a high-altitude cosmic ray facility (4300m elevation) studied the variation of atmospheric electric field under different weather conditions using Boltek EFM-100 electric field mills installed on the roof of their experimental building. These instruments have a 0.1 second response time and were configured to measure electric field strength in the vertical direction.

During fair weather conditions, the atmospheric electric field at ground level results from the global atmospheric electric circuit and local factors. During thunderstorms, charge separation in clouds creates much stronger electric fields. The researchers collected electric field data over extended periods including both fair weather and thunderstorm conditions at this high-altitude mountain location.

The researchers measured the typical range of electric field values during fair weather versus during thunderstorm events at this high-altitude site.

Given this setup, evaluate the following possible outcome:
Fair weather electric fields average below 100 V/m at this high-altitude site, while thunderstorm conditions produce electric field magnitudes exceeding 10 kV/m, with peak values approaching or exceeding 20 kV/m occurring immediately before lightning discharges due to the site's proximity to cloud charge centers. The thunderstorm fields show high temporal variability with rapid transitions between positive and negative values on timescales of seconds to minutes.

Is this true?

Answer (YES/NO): NO